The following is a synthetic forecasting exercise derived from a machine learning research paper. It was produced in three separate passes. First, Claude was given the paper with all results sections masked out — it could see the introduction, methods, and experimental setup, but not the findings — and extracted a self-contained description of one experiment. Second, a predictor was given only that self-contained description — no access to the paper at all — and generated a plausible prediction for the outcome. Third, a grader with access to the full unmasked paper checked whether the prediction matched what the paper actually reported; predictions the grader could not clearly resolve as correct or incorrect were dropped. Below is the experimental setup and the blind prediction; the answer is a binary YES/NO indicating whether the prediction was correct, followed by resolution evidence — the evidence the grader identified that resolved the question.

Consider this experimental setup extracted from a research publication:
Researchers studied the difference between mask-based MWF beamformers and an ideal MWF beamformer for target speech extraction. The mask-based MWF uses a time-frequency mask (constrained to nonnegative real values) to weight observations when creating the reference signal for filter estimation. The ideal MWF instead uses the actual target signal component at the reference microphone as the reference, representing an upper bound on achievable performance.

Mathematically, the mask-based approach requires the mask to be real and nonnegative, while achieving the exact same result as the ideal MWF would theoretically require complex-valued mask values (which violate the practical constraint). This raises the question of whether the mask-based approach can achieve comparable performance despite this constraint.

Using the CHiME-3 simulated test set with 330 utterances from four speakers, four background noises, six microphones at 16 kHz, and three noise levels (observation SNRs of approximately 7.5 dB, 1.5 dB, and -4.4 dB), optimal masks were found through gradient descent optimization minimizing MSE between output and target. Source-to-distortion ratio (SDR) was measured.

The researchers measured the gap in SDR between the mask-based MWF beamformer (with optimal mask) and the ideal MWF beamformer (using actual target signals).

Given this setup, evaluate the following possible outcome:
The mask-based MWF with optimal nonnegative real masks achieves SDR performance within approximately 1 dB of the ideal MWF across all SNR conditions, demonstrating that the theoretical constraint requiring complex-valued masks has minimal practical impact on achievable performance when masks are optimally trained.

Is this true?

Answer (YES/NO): YES